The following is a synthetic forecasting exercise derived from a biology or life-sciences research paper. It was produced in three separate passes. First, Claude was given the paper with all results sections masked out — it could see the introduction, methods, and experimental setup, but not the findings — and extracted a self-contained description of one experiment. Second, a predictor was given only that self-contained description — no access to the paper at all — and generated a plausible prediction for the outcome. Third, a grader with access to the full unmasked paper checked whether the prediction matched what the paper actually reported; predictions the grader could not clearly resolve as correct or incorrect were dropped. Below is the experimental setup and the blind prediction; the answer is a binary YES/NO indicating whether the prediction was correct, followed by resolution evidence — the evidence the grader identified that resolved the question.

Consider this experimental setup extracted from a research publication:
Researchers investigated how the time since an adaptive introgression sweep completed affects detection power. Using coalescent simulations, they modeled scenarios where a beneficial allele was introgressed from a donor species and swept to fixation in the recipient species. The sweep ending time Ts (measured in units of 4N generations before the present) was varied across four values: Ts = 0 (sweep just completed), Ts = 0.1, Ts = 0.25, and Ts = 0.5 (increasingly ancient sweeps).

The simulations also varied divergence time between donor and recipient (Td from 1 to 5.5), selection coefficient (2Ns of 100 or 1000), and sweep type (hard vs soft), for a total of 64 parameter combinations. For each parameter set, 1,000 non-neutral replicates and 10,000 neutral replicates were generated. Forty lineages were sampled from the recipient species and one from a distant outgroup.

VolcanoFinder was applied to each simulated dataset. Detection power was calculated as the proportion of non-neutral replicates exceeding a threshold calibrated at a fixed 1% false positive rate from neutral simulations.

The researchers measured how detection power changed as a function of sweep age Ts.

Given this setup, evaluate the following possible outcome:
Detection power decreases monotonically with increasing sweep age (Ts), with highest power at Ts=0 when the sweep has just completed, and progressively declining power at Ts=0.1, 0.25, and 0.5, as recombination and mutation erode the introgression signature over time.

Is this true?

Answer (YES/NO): NO